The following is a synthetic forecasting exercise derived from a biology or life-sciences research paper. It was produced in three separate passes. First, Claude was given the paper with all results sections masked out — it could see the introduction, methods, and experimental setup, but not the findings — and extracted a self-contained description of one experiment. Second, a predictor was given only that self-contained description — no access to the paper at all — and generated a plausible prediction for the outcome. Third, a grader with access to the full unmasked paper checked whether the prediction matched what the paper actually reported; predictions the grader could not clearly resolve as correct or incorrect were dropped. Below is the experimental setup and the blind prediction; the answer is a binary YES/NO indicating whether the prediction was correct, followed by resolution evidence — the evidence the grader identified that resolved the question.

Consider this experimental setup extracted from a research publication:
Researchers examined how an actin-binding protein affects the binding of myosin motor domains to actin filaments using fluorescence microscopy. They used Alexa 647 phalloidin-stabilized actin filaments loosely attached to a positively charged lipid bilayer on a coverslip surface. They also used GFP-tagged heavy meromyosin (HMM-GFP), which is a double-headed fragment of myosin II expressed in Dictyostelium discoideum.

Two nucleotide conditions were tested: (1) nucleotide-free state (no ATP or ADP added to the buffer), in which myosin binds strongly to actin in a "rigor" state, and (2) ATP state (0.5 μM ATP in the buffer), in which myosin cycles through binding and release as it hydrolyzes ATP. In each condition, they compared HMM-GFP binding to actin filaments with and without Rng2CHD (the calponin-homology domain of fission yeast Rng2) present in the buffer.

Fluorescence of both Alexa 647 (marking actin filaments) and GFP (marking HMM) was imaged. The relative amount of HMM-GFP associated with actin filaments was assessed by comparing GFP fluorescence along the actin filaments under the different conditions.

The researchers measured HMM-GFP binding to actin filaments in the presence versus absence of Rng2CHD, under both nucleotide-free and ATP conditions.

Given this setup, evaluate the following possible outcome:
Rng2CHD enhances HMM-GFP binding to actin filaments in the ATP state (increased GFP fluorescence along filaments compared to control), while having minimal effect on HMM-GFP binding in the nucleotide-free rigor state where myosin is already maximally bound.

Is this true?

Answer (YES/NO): NO